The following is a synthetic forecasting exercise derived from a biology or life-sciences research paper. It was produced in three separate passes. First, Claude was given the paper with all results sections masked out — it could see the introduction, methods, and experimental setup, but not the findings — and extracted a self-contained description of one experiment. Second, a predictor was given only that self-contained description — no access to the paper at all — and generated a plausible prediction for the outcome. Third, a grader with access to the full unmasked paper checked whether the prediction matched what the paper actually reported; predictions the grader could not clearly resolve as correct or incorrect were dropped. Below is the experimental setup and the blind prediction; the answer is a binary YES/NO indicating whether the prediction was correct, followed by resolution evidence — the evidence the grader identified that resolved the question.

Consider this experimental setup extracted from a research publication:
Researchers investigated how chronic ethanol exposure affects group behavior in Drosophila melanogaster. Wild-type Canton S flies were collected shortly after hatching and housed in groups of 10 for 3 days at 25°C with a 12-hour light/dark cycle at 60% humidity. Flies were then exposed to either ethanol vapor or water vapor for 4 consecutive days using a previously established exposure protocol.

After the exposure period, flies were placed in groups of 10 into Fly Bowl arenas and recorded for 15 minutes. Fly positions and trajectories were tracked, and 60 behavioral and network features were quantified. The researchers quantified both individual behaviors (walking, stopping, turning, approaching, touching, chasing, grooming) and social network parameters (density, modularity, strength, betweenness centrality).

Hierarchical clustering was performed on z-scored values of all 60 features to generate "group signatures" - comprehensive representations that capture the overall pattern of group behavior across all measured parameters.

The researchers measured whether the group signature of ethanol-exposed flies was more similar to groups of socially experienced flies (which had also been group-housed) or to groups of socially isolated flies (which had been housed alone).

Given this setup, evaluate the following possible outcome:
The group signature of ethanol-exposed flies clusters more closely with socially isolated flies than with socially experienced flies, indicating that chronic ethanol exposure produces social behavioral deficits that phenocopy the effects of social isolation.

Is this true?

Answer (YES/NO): NO